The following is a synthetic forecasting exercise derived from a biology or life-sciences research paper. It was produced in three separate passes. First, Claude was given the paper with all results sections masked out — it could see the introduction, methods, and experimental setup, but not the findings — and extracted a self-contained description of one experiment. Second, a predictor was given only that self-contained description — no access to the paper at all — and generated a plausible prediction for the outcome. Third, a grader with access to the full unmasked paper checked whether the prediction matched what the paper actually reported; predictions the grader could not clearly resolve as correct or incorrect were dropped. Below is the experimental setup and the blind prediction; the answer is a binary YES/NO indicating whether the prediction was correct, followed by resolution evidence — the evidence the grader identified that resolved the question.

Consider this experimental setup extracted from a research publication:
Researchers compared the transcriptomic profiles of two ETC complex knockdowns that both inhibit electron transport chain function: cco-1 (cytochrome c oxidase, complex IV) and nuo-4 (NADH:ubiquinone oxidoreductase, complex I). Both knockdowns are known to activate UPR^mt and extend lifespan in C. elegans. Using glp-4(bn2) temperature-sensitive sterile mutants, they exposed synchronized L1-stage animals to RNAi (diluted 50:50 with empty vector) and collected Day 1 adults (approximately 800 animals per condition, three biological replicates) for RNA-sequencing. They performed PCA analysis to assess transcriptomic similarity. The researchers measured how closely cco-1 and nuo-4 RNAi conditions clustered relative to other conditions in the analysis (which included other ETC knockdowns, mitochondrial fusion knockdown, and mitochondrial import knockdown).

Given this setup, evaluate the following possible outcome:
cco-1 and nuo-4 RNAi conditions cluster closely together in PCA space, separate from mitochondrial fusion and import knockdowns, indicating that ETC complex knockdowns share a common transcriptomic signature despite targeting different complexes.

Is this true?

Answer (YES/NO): YES